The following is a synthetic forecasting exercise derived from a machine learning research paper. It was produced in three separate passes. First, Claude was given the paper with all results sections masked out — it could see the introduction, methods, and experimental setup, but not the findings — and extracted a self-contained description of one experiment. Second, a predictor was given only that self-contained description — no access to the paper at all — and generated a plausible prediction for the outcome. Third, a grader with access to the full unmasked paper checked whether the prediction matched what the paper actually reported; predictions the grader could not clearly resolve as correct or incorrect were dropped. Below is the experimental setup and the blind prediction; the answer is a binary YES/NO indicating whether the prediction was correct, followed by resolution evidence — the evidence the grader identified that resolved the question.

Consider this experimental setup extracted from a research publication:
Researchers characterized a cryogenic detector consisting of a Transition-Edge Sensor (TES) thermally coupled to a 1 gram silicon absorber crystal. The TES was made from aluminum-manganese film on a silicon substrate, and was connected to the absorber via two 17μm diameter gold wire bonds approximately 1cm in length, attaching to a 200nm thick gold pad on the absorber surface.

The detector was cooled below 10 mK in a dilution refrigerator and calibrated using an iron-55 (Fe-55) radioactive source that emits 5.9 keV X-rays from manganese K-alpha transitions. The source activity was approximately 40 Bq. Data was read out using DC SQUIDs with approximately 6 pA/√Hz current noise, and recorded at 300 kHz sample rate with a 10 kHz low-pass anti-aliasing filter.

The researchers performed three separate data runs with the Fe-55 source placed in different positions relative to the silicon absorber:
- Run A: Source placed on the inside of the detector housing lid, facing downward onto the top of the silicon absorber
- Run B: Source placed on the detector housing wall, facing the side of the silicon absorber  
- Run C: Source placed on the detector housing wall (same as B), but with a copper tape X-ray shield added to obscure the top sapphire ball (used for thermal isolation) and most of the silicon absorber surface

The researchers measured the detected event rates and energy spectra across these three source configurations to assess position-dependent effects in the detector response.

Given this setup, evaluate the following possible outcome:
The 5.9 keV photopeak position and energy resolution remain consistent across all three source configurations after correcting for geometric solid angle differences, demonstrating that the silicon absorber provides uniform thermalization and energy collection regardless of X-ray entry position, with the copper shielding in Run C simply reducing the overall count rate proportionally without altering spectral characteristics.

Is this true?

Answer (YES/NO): NO